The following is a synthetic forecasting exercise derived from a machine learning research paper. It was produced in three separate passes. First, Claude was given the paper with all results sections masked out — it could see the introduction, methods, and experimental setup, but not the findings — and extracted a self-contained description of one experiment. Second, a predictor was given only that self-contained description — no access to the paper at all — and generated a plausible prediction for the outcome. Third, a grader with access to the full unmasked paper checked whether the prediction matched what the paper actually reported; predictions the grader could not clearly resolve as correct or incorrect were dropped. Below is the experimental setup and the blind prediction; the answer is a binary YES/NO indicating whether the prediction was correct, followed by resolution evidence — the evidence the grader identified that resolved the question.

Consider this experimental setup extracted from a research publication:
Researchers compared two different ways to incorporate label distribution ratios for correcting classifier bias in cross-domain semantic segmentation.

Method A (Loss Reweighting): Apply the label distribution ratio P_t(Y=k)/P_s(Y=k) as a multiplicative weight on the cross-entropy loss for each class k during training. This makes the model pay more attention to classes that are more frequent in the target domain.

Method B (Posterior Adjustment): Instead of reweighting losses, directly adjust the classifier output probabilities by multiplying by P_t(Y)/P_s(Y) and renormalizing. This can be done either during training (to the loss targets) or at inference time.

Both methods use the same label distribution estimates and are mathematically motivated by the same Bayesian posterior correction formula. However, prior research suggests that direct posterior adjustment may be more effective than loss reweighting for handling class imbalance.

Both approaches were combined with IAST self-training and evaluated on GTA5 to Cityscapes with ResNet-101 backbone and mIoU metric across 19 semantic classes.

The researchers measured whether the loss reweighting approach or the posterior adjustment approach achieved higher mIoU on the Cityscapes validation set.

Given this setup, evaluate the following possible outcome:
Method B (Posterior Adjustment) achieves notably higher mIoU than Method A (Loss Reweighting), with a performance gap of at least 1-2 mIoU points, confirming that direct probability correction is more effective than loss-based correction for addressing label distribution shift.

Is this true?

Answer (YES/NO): YES